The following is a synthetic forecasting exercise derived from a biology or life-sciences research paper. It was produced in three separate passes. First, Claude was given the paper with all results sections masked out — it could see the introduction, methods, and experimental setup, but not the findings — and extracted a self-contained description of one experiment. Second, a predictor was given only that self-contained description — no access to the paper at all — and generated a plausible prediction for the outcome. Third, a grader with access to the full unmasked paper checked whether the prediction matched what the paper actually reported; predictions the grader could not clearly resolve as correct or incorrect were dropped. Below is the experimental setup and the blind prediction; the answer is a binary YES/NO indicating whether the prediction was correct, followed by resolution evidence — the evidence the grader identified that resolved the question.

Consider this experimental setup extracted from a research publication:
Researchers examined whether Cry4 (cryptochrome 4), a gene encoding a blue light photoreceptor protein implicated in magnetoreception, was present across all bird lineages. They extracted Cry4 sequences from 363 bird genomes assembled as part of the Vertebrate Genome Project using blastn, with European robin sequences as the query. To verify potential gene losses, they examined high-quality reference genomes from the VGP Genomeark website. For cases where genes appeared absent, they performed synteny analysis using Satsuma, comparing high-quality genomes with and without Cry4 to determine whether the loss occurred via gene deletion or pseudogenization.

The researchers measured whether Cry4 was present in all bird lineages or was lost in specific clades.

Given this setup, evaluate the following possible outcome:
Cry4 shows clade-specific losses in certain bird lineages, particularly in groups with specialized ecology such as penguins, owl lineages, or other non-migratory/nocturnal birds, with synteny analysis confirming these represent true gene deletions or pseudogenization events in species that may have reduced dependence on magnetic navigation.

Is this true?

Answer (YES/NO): NO